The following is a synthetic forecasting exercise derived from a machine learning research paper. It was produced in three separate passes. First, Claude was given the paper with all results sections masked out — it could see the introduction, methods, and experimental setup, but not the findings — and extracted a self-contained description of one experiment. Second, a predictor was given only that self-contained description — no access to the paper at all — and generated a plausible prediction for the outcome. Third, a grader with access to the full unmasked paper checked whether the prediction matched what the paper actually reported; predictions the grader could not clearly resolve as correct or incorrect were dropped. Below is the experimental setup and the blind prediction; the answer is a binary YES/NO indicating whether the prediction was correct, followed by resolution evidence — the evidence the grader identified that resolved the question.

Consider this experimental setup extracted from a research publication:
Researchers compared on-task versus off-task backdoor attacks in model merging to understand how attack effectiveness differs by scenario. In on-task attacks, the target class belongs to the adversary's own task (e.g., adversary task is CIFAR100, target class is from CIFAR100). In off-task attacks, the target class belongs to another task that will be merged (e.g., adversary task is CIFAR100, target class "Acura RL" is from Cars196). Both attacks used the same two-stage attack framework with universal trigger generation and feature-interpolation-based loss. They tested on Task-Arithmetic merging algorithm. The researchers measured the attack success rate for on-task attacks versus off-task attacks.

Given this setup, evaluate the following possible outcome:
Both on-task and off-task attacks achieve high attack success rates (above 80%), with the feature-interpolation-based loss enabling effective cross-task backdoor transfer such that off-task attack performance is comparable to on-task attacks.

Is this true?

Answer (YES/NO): YES